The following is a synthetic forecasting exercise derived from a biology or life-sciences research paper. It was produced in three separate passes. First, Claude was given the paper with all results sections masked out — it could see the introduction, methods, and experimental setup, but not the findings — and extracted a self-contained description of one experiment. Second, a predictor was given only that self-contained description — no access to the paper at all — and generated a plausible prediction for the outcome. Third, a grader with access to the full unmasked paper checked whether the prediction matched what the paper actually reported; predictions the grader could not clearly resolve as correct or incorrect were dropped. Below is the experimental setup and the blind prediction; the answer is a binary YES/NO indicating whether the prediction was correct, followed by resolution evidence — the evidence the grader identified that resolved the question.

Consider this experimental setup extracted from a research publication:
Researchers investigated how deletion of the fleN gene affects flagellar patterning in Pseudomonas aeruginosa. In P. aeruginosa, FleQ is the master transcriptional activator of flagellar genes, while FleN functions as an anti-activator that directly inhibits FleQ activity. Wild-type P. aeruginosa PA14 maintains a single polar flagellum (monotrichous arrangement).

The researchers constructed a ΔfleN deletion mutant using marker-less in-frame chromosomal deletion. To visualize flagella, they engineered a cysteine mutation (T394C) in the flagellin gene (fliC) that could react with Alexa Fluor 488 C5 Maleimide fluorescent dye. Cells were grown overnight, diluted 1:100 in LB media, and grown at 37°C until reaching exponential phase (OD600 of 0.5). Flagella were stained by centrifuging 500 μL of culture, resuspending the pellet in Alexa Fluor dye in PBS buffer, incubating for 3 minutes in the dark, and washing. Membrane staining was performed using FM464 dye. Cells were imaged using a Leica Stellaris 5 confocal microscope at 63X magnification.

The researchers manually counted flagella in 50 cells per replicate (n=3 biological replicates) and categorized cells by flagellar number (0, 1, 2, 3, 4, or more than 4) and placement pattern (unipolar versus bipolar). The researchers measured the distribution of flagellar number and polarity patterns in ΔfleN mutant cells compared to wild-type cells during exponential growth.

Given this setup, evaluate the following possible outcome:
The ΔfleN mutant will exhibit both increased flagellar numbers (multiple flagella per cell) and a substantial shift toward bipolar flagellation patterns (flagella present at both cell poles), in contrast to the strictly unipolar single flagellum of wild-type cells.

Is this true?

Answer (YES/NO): YES